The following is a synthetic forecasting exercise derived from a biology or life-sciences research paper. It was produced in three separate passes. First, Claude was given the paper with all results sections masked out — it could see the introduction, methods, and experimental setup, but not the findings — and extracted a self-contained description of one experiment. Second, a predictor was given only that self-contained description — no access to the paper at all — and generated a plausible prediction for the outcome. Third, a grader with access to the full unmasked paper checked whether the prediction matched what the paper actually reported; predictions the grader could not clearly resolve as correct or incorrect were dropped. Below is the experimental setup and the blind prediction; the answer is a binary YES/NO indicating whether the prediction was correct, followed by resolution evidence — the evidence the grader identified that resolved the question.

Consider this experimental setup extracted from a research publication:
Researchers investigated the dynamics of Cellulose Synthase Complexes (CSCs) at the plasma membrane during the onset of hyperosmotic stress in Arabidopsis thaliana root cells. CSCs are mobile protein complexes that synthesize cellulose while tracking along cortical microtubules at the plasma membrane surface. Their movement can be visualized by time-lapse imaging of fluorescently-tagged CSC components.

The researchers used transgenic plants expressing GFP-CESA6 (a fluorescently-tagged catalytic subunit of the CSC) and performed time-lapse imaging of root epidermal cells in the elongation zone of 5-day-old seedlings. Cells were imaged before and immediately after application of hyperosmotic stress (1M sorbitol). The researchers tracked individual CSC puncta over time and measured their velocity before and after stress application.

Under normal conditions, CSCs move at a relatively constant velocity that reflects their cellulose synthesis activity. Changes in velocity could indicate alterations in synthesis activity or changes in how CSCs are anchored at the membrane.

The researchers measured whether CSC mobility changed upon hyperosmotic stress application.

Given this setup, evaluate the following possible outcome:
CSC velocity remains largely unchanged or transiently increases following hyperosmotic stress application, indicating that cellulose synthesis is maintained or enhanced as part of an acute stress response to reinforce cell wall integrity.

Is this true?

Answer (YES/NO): NO